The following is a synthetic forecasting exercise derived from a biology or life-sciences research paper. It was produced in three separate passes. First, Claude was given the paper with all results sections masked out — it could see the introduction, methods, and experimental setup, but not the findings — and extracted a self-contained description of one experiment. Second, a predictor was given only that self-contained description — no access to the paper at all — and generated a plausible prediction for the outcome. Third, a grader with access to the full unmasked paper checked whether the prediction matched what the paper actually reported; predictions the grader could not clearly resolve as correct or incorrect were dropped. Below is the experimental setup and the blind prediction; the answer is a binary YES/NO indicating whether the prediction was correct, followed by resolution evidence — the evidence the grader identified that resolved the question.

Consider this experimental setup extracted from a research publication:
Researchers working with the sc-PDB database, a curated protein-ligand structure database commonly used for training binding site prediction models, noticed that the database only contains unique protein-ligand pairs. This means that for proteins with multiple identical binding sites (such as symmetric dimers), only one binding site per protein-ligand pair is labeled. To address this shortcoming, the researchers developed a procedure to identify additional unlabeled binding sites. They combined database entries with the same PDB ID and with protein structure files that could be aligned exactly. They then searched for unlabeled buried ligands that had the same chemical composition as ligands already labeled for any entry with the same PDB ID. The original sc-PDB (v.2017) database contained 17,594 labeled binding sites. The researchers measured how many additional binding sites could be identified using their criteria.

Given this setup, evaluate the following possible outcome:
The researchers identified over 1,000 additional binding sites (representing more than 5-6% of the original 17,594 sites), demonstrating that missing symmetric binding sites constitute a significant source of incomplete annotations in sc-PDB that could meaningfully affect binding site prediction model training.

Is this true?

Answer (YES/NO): YES